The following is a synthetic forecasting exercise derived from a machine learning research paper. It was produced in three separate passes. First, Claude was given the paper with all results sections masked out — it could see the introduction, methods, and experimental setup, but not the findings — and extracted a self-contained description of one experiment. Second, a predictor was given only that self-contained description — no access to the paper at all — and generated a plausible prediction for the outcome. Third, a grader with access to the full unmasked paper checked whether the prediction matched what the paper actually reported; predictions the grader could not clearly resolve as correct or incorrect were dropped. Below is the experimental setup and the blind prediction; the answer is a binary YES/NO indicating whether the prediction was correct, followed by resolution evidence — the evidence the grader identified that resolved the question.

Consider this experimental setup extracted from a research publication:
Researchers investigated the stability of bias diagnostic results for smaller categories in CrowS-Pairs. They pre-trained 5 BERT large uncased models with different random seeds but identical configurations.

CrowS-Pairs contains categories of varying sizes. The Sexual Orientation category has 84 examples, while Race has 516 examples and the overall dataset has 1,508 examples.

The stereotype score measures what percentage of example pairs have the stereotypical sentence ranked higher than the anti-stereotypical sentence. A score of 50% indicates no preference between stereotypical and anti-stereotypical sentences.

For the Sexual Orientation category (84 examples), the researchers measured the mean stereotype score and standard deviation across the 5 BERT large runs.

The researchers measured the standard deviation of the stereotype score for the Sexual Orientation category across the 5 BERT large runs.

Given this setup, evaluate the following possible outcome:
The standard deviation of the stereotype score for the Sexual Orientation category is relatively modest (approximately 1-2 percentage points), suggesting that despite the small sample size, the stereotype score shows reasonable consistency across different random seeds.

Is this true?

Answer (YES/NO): NO